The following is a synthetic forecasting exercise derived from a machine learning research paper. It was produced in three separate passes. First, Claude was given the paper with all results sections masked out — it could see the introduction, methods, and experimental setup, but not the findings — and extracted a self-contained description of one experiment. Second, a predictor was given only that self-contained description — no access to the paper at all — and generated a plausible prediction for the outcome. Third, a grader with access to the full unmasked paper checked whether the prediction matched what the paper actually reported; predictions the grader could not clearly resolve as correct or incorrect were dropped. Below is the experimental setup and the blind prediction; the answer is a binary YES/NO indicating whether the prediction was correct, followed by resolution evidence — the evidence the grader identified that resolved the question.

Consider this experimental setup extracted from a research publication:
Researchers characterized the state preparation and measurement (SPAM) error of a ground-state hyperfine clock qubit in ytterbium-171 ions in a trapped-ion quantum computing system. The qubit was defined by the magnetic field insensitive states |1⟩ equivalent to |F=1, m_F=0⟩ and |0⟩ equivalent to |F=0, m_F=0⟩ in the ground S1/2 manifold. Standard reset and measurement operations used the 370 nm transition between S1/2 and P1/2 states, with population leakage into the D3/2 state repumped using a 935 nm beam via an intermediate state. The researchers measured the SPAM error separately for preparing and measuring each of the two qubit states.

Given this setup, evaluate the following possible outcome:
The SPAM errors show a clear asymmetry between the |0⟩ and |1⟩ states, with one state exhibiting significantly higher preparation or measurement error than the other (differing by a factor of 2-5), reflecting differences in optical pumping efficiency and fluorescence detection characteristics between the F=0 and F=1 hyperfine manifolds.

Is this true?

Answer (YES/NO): YES